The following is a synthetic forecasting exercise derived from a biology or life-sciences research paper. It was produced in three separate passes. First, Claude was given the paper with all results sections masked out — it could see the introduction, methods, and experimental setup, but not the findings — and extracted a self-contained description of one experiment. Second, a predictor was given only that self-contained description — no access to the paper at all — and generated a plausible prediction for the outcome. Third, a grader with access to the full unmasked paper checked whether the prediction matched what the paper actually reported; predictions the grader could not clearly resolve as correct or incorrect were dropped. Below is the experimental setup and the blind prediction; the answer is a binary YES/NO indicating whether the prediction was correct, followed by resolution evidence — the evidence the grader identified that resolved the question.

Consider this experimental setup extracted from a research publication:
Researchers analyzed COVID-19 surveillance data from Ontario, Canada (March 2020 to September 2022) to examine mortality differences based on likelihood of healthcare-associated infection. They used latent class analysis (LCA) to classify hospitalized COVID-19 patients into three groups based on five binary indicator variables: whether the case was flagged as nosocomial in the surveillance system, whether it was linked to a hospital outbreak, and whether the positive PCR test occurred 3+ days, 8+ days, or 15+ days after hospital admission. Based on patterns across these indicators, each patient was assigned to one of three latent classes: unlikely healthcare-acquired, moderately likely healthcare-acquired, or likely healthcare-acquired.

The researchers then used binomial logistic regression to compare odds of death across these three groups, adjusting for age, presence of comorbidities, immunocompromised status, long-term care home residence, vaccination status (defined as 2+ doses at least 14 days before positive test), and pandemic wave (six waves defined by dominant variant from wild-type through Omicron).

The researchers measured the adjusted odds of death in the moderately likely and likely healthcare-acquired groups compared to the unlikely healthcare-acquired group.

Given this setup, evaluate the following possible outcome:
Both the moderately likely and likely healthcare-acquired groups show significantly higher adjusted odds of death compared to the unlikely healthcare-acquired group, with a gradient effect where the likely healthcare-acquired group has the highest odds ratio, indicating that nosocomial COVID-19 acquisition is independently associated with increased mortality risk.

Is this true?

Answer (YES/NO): NO